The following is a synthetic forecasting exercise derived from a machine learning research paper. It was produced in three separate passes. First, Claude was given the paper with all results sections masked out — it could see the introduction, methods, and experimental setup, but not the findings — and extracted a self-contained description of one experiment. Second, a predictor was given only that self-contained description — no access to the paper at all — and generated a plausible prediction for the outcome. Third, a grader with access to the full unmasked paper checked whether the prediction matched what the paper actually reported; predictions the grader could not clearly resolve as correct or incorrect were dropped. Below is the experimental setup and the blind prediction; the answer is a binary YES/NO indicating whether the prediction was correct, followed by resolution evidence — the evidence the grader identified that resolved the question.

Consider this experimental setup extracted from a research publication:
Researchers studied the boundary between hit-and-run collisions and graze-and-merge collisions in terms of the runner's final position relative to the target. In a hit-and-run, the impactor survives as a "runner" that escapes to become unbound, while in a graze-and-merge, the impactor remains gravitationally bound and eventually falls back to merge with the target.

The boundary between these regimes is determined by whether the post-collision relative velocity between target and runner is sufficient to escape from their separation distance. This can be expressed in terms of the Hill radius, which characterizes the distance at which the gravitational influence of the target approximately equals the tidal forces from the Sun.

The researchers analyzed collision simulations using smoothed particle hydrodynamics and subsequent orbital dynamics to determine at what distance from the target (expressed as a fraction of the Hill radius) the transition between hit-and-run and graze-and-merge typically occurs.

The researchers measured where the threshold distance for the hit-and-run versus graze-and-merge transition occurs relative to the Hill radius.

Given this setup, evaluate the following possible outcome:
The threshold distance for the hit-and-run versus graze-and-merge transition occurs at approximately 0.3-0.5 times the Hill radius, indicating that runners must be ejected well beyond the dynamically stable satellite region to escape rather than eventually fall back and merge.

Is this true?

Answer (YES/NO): NO